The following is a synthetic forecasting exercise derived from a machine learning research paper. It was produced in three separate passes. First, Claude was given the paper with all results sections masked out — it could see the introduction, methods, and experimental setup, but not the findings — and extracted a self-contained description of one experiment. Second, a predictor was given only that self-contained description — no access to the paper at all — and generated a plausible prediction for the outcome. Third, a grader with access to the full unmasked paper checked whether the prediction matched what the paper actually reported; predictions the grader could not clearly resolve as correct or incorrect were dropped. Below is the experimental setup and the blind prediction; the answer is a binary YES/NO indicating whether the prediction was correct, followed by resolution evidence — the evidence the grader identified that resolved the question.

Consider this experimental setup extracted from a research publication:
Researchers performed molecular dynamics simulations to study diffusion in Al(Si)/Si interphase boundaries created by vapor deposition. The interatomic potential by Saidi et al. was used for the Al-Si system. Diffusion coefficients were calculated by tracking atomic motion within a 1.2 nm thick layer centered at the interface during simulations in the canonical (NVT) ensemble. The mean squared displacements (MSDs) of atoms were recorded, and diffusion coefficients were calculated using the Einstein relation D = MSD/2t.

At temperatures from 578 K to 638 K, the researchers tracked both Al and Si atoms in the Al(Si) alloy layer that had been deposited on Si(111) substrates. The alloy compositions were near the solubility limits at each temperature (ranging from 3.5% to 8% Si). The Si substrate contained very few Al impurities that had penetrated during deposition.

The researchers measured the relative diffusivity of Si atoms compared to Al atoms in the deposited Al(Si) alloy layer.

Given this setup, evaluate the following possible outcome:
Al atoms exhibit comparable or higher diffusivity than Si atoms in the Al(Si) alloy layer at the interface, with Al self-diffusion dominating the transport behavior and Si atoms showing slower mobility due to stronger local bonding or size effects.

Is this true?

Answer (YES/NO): NO